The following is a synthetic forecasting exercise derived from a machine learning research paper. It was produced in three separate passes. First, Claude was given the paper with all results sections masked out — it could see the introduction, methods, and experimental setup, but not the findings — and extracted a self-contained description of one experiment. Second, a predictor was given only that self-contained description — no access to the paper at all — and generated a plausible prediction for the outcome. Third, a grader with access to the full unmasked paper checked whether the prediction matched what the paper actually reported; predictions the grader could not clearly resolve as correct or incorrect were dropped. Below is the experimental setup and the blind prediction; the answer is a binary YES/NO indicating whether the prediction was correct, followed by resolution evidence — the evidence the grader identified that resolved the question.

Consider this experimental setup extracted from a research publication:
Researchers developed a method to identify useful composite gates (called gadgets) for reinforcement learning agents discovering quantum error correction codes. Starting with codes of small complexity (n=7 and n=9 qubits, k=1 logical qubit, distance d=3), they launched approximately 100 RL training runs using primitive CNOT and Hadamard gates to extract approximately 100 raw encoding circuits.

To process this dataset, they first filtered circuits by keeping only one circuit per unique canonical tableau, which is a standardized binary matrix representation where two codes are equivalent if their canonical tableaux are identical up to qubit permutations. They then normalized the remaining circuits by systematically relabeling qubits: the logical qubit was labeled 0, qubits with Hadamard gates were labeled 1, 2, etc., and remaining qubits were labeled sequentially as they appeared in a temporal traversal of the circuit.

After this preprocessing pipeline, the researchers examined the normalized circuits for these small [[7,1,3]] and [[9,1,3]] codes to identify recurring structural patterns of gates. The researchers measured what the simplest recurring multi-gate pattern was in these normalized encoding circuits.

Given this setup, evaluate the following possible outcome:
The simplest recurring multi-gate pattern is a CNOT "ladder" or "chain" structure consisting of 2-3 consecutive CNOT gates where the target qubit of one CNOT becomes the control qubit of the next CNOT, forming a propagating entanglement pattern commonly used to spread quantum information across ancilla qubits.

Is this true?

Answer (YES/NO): NO